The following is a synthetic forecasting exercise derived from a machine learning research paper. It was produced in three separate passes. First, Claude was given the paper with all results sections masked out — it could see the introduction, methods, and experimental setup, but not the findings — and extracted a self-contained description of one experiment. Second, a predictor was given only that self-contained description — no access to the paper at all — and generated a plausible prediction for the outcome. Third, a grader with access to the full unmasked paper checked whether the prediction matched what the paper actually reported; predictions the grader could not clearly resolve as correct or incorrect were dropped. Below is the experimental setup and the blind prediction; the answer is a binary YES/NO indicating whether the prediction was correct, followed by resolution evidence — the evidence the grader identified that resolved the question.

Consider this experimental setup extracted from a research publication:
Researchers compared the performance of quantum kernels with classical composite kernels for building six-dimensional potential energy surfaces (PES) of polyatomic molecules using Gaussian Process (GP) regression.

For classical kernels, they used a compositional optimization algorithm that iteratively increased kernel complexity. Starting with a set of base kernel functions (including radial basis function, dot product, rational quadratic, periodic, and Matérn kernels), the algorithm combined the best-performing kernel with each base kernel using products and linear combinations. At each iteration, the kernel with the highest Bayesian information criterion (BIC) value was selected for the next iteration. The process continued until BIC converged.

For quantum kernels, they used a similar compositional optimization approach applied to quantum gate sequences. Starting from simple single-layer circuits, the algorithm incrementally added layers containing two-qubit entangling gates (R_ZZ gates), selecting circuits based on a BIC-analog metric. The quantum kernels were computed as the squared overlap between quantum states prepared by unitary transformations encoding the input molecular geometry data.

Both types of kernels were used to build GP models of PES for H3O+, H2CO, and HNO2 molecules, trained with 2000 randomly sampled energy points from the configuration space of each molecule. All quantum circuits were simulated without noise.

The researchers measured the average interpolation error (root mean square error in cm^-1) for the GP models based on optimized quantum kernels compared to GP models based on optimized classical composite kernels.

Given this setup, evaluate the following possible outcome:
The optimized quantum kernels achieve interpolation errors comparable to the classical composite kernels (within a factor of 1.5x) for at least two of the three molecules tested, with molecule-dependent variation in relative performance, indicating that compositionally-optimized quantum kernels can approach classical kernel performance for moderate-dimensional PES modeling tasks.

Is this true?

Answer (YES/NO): NO